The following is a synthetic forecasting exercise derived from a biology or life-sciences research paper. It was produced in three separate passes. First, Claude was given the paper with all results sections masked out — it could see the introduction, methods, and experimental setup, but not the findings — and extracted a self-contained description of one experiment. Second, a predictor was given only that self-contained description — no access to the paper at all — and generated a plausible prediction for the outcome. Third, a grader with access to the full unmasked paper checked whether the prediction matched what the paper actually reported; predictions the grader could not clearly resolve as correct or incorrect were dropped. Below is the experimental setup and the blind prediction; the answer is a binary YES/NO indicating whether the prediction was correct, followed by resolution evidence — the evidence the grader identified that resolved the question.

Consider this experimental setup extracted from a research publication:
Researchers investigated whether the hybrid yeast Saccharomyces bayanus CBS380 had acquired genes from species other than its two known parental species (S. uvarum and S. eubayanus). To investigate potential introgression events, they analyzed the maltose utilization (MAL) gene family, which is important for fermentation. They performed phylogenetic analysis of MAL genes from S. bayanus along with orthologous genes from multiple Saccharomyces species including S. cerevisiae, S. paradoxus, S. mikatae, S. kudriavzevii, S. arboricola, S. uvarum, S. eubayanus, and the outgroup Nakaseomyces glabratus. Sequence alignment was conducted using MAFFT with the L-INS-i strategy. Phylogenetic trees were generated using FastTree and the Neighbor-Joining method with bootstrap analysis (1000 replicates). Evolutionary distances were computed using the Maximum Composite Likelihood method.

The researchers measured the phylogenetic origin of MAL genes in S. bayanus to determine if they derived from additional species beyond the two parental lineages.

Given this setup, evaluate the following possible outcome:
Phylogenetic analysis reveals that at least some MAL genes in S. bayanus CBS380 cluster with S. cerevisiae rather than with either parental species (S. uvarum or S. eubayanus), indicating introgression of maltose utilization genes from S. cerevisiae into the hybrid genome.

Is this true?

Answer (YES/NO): YES